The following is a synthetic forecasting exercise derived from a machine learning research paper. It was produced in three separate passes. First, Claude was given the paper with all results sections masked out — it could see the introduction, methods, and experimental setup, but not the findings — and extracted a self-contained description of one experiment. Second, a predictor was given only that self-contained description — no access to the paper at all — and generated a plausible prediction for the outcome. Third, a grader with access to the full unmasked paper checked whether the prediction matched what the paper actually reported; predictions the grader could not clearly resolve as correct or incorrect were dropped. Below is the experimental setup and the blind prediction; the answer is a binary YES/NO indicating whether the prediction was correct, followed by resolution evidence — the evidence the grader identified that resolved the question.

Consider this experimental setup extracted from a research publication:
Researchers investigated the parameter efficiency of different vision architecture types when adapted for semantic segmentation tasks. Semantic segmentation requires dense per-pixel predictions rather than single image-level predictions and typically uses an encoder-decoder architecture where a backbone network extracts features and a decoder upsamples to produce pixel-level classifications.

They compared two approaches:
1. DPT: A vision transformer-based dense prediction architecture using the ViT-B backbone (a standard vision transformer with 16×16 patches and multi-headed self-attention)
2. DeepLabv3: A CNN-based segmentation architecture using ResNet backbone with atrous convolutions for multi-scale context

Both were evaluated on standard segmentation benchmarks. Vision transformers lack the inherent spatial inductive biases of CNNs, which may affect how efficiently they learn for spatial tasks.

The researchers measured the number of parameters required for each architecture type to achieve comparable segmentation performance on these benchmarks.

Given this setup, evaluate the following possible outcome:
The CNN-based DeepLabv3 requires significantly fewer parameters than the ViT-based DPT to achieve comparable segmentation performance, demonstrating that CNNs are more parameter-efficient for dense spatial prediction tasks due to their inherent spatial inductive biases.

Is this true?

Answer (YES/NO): YES